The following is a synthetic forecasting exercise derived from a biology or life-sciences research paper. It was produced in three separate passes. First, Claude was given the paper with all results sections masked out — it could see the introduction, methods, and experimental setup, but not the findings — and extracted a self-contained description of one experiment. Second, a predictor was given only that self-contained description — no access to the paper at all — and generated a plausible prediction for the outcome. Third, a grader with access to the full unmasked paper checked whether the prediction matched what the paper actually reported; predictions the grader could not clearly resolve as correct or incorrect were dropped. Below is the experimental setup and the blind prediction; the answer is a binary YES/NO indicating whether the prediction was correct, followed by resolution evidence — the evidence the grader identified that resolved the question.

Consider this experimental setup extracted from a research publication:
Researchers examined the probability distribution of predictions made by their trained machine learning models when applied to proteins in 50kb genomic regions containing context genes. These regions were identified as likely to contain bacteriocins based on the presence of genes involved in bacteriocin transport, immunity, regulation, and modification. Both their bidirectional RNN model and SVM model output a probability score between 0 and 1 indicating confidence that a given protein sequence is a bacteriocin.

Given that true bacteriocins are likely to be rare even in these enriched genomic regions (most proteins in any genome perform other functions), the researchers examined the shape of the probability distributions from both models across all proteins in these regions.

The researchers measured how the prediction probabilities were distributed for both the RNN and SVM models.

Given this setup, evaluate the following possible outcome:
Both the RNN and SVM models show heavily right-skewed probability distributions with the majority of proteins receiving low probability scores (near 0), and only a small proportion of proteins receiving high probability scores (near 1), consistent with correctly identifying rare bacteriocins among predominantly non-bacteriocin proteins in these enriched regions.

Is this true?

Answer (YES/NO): YES